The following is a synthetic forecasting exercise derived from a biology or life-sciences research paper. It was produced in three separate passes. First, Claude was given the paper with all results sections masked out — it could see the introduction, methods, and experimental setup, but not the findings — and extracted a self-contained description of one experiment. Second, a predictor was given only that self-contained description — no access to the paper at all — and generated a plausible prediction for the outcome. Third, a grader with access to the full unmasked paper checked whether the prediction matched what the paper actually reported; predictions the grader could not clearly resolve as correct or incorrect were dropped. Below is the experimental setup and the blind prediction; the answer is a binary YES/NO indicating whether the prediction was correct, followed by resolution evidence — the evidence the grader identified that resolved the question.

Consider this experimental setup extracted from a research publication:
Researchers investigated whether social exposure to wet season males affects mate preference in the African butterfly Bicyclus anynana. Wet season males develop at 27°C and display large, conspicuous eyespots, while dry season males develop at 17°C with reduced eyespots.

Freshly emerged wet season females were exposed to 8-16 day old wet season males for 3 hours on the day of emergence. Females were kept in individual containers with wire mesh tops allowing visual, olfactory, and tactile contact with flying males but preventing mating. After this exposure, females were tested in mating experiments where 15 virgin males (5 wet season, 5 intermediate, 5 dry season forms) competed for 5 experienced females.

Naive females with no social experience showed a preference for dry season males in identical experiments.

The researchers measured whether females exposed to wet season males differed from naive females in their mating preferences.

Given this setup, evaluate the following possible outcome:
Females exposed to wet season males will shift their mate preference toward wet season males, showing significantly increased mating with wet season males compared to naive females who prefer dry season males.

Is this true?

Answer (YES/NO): NO